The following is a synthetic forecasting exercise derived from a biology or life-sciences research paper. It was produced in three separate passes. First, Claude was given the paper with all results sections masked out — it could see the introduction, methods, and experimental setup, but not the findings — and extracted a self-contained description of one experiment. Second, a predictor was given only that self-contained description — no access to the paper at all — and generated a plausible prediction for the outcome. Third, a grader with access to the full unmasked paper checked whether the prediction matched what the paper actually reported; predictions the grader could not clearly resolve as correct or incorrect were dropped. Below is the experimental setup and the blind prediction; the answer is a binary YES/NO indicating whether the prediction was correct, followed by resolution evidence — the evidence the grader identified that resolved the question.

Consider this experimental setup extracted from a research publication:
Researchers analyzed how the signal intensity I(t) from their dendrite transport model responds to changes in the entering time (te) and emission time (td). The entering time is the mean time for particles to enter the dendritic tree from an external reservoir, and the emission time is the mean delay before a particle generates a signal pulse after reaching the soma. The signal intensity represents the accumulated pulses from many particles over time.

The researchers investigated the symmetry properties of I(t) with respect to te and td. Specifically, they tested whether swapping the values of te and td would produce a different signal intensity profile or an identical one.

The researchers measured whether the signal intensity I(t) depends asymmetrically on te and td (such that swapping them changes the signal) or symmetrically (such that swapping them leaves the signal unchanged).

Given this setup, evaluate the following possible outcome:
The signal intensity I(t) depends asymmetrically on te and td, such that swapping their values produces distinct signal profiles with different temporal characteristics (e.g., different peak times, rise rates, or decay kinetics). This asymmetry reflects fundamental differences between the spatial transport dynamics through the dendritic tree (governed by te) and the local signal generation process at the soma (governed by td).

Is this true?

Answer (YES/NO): NO